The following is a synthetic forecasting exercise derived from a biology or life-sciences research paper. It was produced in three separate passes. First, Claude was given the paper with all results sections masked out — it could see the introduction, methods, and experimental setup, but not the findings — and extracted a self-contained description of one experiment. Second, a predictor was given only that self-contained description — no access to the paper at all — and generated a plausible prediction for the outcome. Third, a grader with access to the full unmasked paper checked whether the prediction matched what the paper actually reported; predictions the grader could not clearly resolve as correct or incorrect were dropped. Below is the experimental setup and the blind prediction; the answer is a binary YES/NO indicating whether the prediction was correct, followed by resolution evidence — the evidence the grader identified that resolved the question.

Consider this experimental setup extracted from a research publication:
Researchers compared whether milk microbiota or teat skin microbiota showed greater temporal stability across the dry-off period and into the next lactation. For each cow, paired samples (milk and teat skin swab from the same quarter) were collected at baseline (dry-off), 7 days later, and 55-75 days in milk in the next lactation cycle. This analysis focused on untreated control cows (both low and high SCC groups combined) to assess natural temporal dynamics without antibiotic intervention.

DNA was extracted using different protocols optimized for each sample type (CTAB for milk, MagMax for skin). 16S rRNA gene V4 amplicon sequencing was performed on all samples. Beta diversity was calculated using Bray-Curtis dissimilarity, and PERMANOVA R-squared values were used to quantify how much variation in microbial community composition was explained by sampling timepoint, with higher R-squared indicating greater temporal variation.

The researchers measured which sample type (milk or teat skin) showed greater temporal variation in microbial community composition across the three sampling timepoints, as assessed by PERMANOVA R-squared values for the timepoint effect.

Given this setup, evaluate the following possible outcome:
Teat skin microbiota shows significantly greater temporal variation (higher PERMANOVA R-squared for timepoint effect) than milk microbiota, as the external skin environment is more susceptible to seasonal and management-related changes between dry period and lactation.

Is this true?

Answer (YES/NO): NO